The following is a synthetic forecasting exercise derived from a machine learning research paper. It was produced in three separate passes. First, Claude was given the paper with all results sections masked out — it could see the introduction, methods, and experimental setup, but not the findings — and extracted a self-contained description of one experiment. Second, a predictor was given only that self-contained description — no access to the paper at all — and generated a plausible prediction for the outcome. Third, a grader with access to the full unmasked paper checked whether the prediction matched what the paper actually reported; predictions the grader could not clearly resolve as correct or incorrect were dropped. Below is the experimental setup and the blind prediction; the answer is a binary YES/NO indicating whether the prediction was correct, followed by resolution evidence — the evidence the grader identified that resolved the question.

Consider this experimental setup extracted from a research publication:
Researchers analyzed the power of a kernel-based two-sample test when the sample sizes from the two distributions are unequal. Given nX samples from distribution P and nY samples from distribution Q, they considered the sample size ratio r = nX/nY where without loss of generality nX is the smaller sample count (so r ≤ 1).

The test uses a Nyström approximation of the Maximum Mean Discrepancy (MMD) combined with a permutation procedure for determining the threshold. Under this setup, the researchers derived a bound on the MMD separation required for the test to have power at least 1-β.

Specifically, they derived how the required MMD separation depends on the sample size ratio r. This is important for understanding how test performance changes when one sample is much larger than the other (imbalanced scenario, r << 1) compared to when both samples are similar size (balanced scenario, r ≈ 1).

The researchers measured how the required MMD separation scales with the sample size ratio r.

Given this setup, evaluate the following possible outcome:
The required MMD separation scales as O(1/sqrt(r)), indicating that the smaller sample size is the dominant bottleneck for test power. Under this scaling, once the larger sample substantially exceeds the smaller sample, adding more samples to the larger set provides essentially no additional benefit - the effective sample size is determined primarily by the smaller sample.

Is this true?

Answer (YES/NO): NO